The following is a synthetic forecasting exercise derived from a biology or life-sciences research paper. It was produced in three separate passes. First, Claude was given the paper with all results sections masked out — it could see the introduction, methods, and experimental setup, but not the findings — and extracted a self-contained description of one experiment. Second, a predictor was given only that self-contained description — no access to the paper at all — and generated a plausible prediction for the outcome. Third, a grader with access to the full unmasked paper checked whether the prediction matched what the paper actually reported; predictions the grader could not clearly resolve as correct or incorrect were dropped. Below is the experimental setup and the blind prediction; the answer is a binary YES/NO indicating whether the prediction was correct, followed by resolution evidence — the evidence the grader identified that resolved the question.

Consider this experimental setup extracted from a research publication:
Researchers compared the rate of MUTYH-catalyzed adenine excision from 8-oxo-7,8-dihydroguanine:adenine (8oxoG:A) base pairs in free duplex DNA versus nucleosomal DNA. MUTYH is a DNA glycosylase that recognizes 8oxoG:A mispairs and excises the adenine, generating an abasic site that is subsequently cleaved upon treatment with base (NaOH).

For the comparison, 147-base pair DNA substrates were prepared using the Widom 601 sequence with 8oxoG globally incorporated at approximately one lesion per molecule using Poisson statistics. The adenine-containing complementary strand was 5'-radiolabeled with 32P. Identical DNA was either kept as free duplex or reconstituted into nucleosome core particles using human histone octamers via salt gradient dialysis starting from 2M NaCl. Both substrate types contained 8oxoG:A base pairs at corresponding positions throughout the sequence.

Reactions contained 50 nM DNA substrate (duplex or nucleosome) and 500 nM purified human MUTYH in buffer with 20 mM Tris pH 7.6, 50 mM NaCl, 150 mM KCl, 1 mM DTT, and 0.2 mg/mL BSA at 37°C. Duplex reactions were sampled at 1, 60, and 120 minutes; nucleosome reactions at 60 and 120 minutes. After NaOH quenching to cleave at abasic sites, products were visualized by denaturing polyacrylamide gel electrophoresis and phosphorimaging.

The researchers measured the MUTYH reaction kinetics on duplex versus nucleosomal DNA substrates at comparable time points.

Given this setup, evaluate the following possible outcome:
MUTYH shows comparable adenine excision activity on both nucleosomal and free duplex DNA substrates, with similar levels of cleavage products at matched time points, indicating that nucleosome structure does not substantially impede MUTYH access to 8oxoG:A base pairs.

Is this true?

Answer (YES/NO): NO